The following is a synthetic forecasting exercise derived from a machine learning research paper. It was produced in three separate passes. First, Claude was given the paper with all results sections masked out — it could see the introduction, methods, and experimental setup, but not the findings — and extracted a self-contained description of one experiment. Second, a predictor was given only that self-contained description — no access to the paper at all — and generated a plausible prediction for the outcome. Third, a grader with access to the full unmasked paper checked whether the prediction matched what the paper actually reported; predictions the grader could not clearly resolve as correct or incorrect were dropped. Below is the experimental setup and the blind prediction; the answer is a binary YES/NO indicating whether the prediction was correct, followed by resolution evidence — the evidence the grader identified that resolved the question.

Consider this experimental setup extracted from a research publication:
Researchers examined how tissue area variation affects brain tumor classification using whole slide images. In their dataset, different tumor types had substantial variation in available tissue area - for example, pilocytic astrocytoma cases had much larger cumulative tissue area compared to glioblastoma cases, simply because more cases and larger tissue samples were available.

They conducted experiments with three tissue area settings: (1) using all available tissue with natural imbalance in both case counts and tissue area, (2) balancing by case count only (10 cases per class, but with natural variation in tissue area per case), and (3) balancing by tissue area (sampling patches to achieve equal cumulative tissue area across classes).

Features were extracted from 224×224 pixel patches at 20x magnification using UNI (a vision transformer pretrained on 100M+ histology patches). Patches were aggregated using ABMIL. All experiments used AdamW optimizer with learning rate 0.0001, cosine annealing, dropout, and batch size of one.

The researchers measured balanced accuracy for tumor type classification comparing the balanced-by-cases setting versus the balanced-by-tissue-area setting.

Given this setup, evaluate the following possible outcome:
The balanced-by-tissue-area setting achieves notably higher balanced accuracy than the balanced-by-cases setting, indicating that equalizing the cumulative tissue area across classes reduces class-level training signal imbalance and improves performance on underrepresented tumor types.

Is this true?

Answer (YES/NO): NO